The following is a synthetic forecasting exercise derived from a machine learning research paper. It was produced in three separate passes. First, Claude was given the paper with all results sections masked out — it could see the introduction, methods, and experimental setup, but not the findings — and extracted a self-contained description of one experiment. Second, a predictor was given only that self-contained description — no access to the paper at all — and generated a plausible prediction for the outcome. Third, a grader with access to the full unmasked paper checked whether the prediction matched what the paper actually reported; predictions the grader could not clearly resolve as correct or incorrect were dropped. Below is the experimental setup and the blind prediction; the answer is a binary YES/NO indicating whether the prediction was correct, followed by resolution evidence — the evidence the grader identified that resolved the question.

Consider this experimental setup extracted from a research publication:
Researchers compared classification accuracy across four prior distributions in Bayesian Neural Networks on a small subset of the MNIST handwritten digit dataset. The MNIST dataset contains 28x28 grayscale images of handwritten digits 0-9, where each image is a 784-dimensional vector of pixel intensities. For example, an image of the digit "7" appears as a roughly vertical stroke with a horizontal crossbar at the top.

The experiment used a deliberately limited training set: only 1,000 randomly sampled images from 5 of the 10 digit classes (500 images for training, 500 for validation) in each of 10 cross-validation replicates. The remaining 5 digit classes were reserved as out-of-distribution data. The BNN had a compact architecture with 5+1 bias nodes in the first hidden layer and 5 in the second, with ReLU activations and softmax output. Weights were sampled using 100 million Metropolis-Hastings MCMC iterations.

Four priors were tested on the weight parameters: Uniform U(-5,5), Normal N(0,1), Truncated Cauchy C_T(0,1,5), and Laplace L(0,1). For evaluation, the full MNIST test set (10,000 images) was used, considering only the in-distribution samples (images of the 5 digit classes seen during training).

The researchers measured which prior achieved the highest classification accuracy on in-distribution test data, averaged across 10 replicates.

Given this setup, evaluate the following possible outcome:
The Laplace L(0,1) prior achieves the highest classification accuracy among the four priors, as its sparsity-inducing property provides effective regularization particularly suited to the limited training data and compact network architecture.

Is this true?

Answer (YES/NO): NO